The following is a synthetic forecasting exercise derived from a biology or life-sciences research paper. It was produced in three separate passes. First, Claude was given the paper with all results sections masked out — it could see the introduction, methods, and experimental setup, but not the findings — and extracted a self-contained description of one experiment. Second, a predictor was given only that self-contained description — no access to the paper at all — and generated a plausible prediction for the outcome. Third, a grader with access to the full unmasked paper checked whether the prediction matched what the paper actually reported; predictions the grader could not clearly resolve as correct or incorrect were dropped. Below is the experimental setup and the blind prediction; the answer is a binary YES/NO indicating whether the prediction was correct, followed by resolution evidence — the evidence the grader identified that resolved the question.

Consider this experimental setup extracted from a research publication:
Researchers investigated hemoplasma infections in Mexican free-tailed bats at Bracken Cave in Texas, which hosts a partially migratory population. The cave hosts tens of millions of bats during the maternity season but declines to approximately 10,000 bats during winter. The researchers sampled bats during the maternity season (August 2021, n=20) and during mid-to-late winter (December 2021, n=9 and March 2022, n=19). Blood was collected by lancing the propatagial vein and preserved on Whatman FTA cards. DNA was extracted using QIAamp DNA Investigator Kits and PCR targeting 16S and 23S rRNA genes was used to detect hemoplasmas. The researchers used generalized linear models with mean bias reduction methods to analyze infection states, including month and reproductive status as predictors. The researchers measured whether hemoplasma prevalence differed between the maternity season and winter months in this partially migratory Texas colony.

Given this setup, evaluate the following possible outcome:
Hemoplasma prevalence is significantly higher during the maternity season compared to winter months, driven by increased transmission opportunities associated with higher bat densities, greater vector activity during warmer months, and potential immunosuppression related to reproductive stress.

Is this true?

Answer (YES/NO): NO